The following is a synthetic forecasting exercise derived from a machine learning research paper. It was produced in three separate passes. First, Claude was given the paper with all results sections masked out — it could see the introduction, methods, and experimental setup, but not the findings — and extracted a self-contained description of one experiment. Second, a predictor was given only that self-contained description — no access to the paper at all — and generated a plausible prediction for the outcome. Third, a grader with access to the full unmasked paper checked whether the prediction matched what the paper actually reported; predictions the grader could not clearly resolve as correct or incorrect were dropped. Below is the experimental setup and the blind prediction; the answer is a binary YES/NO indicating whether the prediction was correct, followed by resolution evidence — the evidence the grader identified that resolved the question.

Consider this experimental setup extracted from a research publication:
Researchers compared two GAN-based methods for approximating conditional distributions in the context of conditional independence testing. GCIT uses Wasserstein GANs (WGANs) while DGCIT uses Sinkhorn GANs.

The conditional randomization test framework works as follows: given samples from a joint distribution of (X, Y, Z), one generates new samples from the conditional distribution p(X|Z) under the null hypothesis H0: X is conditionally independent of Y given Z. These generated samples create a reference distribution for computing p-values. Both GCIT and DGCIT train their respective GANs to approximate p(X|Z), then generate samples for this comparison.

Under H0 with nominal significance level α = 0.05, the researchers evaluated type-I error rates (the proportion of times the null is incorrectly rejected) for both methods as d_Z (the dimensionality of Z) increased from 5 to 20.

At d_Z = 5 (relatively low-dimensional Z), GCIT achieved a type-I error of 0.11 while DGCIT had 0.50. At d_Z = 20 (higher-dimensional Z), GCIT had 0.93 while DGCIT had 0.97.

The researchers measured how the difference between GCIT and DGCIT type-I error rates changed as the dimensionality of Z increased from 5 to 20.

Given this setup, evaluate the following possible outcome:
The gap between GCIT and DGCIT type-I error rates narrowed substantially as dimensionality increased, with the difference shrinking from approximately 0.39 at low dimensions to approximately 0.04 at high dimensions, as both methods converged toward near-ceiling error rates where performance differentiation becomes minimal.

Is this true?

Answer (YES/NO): YES